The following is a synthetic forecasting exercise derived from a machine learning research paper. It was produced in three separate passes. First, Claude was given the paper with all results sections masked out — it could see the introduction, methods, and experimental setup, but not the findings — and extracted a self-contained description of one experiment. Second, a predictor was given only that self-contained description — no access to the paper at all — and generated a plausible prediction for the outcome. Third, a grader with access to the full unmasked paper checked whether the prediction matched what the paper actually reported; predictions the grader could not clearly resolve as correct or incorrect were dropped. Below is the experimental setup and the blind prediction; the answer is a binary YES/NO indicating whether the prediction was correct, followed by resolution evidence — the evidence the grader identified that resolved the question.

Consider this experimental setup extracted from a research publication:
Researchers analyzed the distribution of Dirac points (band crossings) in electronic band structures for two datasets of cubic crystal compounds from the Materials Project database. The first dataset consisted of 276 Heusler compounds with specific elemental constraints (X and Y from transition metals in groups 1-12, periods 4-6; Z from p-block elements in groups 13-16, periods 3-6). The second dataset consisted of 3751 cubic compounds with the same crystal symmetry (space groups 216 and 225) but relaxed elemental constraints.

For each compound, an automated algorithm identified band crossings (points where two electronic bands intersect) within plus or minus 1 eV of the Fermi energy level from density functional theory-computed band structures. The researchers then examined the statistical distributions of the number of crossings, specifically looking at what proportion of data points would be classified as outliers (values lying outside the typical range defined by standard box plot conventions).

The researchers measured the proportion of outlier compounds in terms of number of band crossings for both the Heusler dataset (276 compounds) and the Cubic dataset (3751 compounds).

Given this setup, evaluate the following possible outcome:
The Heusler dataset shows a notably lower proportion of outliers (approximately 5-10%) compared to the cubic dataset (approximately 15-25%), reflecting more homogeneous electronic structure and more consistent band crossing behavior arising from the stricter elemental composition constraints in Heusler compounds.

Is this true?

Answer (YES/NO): NO